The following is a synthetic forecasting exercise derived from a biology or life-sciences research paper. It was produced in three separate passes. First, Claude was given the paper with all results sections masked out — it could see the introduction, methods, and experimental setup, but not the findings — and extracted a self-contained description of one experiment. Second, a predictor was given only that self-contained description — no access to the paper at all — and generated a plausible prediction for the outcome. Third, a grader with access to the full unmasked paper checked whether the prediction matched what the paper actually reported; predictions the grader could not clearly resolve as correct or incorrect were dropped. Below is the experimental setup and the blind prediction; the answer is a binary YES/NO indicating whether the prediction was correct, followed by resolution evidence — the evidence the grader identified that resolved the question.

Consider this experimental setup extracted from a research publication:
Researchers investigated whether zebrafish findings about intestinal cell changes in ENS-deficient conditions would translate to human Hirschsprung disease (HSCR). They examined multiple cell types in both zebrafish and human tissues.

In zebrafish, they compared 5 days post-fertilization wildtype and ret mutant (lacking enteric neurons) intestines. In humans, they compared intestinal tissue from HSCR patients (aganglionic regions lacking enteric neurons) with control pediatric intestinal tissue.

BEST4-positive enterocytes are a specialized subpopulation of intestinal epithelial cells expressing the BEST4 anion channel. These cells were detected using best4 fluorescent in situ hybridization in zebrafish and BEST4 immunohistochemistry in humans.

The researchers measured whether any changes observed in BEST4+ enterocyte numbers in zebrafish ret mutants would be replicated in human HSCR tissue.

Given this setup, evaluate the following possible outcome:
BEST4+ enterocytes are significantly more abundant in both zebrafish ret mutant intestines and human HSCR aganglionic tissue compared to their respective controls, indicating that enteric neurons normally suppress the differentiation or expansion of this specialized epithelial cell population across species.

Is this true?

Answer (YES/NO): NO